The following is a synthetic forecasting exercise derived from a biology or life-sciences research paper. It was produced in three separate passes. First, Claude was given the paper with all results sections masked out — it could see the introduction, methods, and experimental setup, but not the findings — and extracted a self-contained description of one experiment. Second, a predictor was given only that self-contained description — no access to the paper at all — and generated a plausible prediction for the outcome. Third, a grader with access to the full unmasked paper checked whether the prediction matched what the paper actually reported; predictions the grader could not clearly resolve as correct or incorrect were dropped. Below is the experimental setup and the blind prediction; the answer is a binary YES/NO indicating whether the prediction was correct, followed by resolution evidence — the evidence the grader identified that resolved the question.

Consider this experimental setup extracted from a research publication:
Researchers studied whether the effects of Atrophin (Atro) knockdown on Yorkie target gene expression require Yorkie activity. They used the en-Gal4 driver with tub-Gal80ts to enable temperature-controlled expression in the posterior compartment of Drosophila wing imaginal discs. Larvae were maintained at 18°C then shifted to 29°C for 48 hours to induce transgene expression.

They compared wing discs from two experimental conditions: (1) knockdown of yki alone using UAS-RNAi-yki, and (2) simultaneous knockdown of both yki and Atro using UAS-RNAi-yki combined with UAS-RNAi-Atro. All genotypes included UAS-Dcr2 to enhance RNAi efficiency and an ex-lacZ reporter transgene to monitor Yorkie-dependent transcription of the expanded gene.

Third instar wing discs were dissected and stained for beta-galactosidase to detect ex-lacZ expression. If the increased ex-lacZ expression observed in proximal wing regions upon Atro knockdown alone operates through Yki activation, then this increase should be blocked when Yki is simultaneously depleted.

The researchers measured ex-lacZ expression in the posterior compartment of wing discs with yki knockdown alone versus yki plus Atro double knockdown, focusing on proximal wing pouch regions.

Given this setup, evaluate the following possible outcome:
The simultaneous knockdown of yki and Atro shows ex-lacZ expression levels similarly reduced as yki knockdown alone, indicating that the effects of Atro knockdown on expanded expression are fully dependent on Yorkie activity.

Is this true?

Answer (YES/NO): NO